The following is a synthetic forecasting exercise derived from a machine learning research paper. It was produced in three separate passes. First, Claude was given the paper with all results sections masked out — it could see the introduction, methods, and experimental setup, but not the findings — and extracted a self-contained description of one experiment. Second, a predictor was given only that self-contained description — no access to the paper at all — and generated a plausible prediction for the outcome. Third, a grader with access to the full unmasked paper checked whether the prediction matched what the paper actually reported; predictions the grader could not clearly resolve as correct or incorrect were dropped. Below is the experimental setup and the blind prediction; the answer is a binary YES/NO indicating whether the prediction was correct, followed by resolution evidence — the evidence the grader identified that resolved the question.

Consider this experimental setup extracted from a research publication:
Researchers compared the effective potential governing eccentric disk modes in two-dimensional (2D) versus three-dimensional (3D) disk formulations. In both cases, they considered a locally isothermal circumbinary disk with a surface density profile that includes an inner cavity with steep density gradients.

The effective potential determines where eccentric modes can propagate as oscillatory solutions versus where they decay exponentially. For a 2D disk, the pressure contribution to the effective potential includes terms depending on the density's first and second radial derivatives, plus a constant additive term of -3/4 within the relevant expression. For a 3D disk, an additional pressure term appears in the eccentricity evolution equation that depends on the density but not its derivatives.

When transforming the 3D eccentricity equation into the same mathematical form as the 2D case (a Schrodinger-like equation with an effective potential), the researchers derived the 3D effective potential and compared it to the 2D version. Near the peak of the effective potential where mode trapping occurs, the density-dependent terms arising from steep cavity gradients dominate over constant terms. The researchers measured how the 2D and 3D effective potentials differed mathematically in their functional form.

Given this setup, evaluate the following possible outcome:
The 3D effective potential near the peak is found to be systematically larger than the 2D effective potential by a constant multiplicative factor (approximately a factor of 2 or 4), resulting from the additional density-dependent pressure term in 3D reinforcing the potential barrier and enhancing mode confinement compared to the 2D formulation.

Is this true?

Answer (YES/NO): NO